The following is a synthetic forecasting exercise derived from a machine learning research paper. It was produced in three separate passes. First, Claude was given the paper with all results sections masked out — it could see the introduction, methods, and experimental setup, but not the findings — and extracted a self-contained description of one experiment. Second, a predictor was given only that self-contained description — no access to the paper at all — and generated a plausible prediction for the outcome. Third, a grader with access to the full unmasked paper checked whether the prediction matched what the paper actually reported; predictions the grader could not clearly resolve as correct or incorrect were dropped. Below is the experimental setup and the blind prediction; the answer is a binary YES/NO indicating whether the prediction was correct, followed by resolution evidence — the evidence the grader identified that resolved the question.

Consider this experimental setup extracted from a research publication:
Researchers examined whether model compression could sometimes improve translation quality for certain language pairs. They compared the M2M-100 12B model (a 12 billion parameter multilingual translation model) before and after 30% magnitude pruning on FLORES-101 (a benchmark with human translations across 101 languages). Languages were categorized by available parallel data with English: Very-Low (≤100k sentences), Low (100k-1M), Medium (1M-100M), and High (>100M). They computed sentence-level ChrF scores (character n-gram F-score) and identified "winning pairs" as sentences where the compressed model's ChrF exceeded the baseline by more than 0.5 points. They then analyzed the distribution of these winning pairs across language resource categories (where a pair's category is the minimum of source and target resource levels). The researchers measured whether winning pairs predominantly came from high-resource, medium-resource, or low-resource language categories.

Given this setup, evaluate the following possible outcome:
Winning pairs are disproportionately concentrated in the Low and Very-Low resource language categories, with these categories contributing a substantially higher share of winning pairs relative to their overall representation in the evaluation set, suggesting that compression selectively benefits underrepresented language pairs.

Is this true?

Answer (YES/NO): NO